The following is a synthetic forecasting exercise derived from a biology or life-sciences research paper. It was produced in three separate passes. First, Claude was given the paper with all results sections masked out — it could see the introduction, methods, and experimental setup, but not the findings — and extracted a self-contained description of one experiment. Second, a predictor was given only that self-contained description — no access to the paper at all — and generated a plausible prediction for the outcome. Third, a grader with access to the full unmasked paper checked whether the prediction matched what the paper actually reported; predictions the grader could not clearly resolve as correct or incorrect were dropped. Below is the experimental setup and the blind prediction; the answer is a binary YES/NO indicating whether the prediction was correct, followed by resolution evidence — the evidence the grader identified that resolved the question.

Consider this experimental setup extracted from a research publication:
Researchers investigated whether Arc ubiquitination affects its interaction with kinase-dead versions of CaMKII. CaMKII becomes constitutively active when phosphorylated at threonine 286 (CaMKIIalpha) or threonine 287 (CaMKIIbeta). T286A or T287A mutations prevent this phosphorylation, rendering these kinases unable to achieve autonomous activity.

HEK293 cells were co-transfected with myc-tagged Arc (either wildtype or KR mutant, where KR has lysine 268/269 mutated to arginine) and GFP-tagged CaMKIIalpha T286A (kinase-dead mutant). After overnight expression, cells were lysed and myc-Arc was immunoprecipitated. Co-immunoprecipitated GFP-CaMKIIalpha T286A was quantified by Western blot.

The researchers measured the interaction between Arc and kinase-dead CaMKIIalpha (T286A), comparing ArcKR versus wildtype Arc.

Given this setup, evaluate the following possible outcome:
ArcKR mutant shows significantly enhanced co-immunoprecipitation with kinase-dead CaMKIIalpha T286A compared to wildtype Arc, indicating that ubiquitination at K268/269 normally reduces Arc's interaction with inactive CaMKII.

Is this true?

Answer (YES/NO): NO